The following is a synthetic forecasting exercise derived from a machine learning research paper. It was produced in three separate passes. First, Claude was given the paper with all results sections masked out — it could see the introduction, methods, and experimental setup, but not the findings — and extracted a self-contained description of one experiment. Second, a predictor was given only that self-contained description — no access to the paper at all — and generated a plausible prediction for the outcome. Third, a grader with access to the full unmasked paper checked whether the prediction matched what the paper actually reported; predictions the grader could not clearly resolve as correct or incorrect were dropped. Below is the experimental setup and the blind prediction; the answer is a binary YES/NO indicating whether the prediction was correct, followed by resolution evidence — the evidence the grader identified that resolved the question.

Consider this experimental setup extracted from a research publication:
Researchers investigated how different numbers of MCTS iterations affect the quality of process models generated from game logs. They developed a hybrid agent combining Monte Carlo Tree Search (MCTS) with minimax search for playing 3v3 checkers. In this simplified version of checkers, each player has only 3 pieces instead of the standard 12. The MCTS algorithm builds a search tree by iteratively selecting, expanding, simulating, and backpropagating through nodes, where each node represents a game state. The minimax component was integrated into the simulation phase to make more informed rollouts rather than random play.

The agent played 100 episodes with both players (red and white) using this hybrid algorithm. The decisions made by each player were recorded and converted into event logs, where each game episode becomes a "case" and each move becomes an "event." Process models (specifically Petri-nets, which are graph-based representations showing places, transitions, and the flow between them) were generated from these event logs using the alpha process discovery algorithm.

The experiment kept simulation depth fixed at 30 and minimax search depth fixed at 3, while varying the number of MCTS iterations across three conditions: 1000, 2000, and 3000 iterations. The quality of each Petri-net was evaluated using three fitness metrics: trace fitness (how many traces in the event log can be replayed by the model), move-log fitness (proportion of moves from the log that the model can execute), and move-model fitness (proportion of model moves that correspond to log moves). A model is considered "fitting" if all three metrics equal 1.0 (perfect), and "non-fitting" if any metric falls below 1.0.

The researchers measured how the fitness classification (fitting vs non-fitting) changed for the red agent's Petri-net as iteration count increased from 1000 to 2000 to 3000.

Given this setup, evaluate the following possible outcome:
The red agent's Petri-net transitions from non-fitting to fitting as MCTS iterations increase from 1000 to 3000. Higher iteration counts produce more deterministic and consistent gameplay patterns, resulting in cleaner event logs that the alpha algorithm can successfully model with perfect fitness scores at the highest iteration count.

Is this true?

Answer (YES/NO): NO